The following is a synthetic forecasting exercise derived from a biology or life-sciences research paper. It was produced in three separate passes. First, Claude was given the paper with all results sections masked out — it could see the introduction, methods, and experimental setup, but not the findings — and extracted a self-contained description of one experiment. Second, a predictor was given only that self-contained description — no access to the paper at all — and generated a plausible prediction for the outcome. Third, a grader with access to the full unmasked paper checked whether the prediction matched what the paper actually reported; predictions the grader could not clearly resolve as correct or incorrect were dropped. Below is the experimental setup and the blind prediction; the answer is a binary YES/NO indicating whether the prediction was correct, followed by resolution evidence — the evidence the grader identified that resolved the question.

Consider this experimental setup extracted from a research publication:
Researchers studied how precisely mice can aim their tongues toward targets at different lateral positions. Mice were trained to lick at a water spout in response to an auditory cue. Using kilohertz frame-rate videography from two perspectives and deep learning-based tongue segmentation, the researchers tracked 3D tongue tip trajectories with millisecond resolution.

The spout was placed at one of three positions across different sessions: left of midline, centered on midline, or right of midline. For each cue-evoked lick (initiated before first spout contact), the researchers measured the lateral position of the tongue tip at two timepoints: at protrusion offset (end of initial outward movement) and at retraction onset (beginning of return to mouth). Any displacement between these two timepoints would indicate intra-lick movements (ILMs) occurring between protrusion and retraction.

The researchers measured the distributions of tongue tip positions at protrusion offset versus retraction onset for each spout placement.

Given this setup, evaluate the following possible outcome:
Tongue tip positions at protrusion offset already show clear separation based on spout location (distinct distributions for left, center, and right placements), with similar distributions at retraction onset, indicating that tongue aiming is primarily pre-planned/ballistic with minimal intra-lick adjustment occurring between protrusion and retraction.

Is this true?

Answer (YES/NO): NO